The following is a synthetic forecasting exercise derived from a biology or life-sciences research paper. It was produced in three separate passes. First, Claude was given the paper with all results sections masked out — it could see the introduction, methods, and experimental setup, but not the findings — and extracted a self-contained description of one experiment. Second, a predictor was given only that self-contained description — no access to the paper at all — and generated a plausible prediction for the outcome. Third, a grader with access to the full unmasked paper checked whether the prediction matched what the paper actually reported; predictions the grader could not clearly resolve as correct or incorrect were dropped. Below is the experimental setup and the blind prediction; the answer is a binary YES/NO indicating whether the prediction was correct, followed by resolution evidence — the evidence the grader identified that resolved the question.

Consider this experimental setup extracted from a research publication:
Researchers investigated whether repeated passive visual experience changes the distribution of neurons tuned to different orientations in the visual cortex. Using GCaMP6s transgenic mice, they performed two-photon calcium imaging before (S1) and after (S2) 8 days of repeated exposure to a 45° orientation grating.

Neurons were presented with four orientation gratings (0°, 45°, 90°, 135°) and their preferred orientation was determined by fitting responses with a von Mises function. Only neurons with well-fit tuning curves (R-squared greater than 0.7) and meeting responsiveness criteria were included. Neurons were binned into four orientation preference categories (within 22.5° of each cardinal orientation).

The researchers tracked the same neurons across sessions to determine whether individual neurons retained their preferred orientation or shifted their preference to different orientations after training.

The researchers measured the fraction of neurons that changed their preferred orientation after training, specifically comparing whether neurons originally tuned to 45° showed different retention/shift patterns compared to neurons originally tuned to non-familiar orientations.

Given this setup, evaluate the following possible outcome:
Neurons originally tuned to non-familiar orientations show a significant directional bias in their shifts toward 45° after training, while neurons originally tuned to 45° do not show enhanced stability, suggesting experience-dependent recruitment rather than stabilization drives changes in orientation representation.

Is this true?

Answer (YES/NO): NO